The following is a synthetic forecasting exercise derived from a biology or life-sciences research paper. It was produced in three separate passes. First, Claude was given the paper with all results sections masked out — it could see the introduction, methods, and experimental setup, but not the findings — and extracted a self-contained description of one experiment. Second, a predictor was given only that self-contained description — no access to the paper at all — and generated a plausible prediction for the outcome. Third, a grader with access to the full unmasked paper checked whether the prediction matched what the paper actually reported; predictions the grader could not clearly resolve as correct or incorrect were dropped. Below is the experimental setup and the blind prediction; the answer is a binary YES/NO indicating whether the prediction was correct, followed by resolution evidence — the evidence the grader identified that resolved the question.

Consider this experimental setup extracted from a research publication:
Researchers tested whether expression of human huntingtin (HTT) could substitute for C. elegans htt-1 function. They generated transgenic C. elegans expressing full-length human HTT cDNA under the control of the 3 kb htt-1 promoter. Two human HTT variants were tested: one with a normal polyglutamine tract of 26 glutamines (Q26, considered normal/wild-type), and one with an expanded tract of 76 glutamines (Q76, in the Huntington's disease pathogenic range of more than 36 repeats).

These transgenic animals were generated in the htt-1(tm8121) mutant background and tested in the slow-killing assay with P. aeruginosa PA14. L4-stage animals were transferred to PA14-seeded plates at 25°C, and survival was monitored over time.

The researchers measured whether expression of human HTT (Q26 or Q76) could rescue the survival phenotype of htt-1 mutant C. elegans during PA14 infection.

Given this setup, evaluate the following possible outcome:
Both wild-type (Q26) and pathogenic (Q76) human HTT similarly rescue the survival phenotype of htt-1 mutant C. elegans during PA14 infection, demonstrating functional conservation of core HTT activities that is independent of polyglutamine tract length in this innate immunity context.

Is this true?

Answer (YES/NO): NO